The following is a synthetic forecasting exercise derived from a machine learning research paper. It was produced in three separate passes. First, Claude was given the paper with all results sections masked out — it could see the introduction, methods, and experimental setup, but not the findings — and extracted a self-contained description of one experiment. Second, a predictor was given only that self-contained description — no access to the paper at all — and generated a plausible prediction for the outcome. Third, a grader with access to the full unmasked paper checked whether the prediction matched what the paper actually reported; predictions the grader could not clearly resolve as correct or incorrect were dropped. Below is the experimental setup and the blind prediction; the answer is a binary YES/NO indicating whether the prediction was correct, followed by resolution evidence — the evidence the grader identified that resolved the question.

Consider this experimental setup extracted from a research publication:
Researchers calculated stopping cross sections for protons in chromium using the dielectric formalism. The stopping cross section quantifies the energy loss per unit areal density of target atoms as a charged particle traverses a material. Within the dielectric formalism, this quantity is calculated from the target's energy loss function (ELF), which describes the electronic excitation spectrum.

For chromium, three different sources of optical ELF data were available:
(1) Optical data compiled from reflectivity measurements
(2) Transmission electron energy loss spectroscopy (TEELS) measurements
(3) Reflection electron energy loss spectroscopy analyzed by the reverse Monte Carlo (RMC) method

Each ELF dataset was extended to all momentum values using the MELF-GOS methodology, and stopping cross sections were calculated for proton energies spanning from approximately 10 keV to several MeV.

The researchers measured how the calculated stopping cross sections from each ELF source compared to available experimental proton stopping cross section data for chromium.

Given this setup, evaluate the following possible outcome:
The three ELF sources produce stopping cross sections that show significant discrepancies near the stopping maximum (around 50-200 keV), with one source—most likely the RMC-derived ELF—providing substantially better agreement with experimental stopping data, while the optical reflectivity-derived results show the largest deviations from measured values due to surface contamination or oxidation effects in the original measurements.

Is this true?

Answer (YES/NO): NO